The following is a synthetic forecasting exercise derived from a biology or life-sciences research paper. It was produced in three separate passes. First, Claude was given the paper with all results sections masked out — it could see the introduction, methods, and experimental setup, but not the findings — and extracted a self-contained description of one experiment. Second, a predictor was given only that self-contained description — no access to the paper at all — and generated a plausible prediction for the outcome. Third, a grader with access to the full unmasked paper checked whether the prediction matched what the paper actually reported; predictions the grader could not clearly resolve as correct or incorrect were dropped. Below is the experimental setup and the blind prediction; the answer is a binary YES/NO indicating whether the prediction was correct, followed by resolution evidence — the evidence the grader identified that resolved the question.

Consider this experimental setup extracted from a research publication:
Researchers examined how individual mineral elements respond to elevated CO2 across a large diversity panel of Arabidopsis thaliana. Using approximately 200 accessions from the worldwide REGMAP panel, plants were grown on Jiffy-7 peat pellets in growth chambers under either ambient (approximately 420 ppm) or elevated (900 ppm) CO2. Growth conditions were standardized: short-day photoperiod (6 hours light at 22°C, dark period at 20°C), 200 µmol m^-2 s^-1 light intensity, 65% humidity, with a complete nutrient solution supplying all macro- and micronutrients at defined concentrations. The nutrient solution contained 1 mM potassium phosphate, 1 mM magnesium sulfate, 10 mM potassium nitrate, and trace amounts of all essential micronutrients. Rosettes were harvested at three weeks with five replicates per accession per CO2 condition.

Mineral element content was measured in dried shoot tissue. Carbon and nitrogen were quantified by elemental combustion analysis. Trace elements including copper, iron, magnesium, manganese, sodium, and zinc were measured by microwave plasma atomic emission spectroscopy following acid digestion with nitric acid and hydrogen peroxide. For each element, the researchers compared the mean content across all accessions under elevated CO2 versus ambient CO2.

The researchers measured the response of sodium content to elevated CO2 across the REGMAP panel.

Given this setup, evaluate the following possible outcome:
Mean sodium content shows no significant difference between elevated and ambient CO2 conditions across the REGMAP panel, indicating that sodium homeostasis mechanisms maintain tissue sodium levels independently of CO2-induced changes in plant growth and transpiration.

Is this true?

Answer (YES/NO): NO